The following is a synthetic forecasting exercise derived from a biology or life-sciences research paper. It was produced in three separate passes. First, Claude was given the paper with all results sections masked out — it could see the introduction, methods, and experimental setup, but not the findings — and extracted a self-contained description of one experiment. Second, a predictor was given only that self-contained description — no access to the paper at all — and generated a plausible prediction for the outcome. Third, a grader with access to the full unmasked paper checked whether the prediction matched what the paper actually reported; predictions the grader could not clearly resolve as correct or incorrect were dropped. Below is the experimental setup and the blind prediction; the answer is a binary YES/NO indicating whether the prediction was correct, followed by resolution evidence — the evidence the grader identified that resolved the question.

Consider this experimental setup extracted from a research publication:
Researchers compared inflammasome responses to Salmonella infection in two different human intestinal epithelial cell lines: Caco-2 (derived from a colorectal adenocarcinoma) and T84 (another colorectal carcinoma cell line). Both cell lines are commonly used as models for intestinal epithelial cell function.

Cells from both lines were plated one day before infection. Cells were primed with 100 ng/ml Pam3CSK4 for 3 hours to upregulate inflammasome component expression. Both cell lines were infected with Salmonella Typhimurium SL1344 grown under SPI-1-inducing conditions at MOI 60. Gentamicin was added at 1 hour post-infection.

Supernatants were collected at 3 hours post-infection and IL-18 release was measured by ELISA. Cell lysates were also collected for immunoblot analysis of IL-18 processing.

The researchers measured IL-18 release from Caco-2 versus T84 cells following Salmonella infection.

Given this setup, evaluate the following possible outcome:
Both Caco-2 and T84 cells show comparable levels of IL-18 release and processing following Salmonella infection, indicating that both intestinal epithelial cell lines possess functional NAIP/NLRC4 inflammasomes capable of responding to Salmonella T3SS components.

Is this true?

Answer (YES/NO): NO